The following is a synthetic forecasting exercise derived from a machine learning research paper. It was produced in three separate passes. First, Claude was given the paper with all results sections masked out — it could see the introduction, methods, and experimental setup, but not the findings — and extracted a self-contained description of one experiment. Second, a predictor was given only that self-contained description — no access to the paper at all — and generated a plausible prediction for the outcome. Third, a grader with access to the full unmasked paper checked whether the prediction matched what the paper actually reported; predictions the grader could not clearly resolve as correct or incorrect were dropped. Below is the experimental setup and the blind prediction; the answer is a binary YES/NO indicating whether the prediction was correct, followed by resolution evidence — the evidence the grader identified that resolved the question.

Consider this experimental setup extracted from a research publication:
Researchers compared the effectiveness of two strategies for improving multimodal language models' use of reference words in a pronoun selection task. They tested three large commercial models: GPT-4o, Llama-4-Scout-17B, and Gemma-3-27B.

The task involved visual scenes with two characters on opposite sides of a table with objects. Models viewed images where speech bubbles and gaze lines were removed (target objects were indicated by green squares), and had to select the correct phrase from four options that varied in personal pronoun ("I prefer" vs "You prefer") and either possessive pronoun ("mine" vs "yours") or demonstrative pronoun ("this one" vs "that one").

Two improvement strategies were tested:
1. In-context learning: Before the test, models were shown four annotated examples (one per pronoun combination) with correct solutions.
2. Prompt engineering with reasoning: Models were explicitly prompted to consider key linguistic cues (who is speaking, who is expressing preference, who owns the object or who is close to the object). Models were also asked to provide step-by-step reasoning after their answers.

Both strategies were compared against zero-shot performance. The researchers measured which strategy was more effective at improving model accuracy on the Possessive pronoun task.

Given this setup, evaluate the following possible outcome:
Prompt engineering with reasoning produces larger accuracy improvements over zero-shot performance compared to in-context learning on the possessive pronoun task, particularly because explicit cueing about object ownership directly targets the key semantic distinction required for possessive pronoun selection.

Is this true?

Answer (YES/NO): YES